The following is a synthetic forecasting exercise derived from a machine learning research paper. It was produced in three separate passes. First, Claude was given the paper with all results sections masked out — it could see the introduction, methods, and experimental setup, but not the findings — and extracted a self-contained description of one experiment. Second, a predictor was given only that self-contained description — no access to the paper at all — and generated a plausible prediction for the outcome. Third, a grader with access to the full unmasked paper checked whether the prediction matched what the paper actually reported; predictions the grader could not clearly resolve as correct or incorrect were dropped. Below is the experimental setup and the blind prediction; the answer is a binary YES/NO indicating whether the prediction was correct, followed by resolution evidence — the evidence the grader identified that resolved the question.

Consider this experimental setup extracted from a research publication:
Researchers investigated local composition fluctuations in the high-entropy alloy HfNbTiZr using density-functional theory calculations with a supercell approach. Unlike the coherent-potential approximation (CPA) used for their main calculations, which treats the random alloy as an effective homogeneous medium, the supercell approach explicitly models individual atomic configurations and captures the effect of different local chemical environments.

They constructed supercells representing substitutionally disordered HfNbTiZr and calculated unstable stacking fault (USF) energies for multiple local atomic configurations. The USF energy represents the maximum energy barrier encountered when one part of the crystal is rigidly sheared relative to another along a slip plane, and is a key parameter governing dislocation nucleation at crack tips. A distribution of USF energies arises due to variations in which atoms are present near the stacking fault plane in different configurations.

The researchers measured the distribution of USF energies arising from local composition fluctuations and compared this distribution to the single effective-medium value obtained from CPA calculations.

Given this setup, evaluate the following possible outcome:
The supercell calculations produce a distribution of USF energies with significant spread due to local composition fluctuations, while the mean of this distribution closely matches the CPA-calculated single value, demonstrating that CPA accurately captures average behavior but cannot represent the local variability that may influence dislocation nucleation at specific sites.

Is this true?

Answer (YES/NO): NO